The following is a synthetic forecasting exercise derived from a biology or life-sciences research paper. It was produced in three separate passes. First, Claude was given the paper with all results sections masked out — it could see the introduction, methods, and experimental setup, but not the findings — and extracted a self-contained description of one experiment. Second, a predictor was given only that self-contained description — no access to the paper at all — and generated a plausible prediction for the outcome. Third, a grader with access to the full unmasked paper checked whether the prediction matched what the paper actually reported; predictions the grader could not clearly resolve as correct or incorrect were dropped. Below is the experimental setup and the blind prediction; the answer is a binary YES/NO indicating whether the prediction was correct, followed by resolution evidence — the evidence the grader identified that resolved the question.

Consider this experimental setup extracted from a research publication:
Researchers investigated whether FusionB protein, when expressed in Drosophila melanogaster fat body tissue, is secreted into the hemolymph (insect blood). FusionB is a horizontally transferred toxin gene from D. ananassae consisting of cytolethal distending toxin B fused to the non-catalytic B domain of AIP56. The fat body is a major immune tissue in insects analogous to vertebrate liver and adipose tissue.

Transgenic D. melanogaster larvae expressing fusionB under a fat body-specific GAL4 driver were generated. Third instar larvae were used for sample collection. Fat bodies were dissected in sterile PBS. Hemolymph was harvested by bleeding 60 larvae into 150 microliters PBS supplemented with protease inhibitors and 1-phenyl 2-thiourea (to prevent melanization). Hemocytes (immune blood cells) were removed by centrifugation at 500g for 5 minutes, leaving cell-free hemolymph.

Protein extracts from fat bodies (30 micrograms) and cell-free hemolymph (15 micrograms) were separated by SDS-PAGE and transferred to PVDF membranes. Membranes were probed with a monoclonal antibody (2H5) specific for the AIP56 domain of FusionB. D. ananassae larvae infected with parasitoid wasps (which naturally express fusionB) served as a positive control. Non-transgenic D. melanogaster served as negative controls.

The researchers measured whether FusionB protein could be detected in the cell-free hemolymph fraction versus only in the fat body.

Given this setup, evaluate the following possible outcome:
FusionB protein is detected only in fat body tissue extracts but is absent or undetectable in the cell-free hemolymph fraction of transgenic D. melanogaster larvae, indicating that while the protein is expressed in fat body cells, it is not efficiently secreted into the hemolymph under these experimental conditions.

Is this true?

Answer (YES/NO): NO